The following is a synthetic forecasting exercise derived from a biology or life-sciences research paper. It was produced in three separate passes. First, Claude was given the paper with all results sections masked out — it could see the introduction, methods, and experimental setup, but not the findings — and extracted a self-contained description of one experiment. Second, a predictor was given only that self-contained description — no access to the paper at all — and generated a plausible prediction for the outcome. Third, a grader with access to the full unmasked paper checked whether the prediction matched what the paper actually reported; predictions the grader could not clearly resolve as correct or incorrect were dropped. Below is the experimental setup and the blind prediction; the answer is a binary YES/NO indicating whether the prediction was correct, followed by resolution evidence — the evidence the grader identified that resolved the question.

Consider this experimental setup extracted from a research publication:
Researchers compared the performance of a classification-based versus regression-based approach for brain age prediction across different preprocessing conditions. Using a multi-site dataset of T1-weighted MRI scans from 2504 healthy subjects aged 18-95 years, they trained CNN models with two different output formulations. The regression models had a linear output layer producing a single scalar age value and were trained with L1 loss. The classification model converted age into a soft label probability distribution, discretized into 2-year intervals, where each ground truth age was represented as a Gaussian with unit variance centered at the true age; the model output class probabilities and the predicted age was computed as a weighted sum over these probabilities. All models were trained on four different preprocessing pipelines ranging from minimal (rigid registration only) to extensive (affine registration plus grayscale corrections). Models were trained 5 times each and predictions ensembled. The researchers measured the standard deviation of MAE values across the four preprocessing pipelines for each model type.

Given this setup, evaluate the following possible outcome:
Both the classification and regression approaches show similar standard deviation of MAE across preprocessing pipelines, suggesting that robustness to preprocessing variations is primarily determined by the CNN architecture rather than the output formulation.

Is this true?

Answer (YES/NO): NO